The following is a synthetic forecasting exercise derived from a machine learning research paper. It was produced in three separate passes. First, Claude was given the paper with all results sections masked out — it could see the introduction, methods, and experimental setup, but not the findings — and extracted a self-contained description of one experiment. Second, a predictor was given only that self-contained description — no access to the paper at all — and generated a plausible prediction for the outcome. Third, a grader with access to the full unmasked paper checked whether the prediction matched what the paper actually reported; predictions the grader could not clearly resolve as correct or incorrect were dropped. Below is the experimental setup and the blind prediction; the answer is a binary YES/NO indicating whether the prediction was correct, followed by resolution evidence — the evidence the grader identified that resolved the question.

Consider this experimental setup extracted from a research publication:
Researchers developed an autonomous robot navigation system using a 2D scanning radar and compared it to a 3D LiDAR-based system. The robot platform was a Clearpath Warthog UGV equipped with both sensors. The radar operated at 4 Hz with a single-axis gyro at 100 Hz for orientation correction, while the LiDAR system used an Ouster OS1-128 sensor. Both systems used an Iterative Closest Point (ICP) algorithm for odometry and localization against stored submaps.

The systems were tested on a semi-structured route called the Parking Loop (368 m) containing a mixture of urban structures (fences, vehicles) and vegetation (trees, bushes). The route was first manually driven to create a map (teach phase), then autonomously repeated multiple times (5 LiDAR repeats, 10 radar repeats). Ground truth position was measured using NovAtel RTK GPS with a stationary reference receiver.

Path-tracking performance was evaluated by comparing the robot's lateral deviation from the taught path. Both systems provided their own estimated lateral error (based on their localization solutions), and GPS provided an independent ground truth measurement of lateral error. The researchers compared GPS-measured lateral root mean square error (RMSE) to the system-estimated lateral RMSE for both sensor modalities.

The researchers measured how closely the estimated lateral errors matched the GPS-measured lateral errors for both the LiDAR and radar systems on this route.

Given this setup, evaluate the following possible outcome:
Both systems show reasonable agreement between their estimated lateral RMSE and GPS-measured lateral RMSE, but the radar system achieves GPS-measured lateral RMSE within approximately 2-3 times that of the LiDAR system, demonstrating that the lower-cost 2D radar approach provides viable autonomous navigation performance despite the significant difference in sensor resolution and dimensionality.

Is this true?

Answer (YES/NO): NO